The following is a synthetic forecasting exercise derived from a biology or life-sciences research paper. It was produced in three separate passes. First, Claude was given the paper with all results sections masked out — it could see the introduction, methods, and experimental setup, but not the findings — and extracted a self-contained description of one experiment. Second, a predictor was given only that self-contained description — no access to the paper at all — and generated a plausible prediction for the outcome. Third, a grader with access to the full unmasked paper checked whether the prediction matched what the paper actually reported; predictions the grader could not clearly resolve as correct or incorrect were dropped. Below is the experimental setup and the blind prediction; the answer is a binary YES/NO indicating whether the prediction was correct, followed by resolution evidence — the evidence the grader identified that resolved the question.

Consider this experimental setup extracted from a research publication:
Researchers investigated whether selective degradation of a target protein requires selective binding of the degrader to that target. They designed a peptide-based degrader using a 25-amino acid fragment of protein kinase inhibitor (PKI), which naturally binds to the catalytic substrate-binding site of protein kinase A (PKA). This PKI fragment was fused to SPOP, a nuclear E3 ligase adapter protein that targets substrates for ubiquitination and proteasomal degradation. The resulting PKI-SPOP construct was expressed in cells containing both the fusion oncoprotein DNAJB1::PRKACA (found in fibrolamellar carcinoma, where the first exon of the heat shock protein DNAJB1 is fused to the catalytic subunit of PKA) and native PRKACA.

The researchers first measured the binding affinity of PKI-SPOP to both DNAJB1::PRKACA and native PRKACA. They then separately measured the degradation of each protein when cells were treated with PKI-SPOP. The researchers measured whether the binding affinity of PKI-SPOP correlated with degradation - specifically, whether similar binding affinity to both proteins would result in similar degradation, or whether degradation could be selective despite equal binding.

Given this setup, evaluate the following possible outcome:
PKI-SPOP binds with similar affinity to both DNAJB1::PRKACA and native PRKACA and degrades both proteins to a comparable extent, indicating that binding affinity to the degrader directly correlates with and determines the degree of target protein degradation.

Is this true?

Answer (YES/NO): NO